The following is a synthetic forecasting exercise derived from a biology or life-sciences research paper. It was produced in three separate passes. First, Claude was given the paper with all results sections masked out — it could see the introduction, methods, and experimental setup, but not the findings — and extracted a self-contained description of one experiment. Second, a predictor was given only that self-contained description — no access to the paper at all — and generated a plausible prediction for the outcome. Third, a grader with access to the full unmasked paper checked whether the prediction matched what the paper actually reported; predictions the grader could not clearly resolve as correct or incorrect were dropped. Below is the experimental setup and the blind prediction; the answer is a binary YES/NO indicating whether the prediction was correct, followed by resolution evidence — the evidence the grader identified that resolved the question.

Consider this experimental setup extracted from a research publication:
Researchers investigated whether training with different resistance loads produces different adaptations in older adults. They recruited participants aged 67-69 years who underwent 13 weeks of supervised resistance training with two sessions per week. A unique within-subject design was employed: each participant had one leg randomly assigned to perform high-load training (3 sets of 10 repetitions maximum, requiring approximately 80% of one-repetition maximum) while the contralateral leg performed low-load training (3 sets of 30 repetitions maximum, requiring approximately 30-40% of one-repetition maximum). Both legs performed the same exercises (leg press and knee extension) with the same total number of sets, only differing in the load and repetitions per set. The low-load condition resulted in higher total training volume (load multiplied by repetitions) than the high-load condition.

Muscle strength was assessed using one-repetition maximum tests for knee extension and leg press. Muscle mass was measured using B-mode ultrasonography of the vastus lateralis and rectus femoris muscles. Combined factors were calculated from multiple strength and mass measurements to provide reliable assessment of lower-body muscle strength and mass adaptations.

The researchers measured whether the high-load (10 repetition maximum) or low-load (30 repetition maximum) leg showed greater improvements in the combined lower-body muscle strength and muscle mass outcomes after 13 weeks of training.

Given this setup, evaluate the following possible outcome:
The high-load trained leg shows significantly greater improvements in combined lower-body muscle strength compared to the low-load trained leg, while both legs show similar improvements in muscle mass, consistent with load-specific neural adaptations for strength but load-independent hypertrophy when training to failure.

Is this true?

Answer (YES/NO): NO